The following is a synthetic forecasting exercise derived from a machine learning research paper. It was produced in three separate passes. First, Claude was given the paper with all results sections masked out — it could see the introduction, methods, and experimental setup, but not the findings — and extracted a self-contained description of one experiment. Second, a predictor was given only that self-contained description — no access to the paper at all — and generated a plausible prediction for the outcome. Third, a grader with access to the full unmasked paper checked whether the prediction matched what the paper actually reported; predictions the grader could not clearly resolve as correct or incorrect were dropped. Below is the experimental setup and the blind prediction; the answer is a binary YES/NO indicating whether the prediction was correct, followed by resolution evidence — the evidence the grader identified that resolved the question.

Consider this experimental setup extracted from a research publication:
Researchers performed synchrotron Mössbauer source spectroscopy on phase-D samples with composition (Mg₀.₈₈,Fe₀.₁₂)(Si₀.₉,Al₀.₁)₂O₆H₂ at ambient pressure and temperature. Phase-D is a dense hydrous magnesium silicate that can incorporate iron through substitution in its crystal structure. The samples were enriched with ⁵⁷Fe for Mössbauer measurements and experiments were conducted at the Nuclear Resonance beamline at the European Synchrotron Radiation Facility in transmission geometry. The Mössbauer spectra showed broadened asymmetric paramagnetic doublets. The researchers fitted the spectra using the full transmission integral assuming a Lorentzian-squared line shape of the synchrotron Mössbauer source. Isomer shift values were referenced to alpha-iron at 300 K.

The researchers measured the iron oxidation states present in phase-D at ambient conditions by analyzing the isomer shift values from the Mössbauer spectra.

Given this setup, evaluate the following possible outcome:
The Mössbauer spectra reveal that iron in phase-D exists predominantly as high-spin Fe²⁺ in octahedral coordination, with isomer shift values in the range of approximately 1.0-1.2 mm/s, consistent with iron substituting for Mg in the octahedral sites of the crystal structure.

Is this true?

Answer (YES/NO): NO